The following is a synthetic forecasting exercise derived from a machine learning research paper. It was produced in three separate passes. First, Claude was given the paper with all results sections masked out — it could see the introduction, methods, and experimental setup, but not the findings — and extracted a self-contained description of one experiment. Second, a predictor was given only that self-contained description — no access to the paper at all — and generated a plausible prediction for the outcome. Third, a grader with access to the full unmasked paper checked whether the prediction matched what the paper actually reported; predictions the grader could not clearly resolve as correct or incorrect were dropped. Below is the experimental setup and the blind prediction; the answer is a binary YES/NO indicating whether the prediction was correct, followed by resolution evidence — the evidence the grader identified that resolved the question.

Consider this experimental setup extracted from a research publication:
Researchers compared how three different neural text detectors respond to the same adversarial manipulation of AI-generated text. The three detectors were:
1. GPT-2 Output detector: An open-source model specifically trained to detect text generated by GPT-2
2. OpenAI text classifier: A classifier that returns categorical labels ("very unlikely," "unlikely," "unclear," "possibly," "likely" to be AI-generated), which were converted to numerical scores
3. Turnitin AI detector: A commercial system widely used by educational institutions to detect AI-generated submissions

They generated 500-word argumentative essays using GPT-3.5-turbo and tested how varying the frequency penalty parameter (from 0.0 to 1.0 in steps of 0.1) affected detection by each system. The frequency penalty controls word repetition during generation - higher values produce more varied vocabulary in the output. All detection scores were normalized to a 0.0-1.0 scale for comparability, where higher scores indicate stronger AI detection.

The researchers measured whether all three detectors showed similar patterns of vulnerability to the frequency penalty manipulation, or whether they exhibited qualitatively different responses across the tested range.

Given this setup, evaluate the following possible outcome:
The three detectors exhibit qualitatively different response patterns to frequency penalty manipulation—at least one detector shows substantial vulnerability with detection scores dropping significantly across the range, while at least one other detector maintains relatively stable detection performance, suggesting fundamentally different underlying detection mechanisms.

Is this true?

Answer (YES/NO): NO